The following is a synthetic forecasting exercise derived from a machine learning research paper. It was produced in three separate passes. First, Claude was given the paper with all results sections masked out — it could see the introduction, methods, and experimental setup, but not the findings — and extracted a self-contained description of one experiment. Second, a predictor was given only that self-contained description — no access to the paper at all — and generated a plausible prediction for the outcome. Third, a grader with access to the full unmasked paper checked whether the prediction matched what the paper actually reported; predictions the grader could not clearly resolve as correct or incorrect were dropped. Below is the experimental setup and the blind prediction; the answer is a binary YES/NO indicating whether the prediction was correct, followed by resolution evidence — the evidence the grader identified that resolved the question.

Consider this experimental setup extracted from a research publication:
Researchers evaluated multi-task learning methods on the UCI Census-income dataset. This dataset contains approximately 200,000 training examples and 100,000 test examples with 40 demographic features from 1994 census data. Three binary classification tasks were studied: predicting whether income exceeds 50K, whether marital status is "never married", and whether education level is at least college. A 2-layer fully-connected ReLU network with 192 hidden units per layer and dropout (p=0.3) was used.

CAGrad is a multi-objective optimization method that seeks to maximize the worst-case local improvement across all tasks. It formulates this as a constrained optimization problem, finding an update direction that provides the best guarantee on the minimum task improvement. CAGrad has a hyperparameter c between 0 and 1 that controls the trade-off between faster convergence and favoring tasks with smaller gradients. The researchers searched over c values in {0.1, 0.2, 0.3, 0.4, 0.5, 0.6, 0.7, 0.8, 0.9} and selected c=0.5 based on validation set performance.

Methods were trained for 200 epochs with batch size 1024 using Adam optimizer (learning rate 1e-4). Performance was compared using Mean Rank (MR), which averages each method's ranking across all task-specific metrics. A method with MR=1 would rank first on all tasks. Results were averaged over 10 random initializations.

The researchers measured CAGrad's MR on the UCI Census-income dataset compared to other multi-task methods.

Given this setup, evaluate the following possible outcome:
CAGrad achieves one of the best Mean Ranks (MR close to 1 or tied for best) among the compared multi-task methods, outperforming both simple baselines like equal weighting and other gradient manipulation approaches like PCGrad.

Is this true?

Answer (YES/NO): NO